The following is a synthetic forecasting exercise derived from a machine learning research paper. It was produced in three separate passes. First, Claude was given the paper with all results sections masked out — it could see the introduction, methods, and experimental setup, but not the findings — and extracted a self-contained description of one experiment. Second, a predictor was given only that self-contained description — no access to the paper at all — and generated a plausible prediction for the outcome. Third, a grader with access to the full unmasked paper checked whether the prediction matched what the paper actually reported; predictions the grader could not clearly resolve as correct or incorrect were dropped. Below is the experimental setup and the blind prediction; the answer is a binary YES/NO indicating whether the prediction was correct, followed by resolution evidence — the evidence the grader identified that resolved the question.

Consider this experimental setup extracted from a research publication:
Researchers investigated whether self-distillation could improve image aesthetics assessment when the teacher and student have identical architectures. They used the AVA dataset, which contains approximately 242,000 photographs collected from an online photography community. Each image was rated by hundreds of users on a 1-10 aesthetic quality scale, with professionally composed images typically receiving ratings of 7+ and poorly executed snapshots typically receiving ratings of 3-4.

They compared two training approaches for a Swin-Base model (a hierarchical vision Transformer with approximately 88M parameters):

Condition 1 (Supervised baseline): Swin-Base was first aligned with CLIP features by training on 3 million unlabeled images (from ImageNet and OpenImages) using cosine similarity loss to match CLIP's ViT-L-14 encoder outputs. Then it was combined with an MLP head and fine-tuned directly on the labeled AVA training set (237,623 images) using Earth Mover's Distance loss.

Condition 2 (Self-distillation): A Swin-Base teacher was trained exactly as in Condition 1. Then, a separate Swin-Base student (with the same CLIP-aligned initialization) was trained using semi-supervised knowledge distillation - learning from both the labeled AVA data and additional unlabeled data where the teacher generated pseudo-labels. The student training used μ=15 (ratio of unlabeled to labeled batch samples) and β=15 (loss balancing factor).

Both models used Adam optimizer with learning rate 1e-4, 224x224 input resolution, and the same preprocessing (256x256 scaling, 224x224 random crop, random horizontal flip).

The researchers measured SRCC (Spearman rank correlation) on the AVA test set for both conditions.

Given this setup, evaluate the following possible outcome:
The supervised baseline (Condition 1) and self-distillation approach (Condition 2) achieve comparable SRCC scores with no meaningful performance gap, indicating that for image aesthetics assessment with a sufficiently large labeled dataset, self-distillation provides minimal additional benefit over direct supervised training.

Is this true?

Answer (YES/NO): NO